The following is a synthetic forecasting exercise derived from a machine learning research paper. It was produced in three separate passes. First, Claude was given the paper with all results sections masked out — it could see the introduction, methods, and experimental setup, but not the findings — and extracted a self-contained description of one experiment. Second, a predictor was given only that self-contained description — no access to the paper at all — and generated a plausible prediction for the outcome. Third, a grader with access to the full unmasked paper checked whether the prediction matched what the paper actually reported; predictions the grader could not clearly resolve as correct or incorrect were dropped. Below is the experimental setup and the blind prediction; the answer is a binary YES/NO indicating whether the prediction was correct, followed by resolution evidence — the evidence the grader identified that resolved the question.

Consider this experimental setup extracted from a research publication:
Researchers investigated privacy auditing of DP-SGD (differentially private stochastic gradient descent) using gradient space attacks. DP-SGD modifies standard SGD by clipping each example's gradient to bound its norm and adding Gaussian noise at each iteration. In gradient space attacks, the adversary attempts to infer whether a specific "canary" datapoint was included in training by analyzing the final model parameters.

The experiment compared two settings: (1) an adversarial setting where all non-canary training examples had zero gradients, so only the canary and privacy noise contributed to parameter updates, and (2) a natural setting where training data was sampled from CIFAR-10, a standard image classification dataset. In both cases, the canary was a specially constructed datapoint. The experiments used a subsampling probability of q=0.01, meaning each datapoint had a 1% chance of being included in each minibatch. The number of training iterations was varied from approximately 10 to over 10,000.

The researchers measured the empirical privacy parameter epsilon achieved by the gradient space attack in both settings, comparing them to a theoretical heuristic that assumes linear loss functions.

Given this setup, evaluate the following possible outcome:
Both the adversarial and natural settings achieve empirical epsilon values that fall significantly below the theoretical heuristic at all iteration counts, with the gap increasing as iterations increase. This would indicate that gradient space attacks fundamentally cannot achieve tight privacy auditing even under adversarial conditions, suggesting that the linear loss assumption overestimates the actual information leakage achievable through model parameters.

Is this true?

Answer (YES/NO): NO